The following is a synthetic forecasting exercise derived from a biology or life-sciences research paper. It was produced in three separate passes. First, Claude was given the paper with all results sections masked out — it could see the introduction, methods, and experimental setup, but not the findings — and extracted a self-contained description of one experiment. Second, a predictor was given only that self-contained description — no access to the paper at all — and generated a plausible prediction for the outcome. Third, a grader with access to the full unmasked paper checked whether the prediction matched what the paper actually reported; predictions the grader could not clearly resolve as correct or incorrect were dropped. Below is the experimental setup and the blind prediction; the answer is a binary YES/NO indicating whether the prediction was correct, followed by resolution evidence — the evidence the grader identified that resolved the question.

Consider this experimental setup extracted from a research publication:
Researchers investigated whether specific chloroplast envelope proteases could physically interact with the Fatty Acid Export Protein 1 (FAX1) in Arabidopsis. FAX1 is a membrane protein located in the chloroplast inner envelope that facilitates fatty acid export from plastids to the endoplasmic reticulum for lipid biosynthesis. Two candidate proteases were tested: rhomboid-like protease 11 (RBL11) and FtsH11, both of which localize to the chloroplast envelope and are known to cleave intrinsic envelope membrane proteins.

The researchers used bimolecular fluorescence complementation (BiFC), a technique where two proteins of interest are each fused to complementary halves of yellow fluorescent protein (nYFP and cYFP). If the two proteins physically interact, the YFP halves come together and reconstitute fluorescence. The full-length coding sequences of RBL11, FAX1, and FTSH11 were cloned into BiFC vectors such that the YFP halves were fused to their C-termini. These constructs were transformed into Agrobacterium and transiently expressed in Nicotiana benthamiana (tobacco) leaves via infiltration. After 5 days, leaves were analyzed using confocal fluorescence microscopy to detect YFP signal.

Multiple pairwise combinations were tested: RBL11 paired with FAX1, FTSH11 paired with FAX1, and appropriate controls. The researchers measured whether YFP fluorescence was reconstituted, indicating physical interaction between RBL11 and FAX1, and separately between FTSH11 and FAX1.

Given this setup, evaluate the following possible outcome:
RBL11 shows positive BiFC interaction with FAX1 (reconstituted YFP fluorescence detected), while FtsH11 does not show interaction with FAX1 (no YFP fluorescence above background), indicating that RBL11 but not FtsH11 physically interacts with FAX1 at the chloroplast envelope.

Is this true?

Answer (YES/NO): YES